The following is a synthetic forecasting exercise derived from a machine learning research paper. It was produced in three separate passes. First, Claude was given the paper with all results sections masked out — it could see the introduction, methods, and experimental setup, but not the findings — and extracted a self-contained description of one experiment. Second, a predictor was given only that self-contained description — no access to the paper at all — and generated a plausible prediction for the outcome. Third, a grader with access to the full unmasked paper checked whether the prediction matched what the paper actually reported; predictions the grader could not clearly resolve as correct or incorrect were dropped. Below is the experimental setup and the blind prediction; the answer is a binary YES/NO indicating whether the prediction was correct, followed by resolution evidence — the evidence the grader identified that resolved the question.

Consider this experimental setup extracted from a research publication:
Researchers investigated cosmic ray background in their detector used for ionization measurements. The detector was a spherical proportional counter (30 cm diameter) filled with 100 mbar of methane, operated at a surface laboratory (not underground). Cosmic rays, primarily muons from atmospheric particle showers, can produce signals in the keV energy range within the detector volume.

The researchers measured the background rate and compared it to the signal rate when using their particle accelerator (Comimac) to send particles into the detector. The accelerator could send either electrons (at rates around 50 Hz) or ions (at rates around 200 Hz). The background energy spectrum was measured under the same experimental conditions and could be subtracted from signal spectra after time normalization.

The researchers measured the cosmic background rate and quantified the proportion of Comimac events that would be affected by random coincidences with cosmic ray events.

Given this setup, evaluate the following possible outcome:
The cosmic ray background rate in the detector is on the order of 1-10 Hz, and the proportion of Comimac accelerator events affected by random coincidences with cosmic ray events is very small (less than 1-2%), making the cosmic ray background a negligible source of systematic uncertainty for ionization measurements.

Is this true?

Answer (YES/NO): NO